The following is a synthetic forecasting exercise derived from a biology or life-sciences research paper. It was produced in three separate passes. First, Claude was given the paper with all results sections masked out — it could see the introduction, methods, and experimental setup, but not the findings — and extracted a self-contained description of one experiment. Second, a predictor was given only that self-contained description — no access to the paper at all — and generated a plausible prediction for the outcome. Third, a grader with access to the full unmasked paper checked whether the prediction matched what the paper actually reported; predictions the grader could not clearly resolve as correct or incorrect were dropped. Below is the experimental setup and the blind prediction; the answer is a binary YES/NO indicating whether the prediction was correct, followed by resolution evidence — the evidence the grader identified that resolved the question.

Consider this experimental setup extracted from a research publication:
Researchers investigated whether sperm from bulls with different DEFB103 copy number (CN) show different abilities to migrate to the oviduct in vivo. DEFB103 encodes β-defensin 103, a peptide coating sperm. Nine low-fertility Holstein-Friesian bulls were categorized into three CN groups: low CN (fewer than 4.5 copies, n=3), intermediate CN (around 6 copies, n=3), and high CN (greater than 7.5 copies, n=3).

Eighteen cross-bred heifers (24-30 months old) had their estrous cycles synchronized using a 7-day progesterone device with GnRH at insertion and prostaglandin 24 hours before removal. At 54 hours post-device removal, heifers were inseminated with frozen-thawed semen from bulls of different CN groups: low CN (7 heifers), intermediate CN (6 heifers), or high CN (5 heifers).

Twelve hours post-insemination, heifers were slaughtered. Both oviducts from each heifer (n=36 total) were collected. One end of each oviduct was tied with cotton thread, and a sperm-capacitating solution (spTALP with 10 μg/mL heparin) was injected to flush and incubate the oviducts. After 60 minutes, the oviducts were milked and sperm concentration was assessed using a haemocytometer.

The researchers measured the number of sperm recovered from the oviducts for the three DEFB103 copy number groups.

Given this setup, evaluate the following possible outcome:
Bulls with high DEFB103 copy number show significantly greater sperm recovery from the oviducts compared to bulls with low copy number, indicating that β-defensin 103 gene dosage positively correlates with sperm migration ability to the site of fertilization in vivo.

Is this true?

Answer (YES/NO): NO